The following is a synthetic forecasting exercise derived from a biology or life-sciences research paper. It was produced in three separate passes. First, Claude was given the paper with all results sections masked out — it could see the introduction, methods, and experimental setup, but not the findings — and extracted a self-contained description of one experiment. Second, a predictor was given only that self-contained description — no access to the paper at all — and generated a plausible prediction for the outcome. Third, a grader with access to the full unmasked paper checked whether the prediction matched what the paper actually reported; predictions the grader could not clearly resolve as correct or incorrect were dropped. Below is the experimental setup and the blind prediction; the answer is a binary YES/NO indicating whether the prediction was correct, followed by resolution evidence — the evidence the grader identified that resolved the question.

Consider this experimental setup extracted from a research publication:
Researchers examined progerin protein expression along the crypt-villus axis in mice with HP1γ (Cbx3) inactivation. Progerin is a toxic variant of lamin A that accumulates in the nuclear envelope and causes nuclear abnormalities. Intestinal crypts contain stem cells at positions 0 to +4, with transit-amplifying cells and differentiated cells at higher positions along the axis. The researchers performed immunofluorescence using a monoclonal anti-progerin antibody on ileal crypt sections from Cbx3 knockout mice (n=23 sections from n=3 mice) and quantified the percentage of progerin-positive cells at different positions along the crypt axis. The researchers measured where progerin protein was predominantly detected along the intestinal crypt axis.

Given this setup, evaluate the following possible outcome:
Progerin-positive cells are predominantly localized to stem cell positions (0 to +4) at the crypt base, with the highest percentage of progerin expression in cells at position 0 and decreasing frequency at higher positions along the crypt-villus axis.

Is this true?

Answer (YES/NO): NO